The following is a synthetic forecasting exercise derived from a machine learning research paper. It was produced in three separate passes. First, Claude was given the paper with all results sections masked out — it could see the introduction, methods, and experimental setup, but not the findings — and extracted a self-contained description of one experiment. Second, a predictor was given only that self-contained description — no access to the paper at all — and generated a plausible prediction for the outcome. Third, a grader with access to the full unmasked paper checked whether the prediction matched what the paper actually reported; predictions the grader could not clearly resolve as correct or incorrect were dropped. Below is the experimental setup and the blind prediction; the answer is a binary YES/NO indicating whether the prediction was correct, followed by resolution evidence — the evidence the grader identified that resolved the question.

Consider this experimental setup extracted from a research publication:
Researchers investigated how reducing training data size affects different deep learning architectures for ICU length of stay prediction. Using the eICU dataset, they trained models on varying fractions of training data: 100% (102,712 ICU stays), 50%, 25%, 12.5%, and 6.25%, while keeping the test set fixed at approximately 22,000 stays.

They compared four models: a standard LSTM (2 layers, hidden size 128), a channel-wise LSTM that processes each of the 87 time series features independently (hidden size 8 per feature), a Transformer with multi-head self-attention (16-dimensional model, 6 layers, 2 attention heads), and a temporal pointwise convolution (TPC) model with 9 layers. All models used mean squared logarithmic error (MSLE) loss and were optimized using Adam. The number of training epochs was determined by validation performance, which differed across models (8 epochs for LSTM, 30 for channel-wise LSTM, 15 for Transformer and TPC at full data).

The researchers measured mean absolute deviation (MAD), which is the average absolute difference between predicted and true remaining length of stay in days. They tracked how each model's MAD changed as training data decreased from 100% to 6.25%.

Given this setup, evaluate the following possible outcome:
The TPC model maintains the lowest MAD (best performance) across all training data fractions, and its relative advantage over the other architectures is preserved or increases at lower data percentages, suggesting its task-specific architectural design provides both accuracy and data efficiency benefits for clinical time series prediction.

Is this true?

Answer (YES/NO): NO